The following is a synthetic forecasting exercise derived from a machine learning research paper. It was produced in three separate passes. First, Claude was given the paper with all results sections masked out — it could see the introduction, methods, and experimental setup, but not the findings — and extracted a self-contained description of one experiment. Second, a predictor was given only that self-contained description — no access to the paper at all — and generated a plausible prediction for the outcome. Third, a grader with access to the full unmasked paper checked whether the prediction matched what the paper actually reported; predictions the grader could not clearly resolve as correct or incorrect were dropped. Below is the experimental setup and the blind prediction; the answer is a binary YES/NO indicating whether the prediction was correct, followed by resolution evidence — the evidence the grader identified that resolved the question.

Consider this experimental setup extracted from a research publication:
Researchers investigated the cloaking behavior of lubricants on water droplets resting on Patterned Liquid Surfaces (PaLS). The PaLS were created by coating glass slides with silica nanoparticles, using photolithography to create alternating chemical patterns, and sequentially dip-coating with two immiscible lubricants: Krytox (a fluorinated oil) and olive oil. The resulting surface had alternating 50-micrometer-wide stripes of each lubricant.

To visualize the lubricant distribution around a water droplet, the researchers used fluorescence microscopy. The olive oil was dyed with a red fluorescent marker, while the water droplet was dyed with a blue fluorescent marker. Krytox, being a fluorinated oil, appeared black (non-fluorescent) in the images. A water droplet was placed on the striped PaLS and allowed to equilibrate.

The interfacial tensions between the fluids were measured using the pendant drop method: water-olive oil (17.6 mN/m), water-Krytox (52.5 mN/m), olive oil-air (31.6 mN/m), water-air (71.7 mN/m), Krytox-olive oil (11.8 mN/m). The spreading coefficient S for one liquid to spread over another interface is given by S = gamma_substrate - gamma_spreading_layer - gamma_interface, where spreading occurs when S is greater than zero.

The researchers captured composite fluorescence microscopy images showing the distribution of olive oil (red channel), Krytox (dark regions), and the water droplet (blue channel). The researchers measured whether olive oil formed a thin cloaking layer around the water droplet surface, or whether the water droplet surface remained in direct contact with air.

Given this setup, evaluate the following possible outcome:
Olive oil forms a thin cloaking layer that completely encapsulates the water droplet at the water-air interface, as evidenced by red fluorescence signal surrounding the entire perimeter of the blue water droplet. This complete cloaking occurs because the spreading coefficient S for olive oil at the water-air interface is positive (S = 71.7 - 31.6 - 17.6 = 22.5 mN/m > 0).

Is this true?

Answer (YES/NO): YES